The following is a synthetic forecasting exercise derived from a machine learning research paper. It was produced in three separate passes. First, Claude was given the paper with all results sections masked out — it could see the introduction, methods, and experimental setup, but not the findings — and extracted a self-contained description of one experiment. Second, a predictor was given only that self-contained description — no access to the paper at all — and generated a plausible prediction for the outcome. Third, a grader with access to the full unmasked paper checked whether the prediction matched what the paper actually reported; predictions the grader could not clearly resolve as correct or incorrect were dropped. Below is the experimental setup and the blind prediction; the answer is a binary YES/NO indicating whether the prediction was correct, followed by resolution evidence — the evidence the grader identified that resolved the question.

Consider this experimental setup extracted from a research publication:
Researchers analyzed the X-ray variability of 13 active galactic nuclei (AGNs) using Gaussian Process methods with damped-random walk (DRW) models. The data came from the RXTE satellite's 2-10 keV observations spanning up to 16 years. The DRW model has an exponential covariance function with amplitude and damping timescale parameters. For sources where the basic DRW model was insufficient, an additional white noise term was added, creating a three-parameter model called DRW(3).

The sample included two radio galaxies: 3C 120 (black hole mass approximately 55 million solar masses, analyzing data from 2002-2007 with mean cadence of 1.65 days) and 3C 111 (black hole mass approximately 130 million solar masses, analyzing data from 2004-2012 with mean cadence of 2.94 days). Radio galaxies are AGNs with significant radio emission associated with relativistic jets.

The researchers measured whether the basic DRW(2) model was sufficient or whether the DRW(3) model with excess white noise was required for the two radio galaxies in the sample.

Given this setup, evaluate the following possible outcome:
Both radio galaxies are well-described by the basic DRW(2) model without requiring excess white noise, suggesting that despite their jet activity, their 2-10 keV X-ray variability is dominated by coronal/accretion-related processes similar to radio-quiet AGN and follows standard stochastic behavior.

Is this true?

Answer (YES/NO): YES